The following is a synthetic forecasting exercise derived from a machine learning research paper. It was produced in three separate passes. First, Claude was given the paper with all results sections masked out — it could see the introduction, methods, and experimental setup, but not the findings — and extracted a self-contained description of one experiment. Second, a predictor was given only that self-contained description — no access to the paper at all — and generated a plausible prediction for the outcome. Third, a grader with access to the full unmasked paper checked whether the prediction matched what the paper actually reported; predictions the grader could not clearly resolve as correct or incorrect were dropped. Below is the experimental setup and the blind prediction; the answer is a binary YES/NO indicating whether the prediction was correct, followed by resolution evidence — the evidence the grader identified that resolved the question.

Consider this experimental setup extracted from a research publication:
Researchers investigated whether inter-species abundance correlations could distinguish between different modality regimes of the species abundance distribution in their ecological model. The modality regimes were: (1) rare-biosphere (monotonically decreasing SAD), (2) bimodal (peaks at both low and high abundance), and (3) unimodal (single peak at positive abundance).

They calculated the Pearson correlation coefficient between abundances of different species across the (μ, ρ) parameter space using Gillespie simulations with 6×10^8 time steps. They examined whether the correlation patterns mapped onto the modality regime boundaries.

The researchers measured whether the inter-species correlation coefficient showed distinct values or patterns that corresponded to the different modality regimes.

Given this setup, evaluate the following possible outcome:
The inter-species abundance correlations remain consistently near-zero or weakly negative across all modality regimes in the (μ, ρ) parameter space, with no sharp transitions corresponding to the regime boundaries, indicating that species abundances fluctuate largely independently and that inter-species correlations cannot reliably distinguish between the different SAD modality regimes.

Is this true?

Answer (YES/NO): YES